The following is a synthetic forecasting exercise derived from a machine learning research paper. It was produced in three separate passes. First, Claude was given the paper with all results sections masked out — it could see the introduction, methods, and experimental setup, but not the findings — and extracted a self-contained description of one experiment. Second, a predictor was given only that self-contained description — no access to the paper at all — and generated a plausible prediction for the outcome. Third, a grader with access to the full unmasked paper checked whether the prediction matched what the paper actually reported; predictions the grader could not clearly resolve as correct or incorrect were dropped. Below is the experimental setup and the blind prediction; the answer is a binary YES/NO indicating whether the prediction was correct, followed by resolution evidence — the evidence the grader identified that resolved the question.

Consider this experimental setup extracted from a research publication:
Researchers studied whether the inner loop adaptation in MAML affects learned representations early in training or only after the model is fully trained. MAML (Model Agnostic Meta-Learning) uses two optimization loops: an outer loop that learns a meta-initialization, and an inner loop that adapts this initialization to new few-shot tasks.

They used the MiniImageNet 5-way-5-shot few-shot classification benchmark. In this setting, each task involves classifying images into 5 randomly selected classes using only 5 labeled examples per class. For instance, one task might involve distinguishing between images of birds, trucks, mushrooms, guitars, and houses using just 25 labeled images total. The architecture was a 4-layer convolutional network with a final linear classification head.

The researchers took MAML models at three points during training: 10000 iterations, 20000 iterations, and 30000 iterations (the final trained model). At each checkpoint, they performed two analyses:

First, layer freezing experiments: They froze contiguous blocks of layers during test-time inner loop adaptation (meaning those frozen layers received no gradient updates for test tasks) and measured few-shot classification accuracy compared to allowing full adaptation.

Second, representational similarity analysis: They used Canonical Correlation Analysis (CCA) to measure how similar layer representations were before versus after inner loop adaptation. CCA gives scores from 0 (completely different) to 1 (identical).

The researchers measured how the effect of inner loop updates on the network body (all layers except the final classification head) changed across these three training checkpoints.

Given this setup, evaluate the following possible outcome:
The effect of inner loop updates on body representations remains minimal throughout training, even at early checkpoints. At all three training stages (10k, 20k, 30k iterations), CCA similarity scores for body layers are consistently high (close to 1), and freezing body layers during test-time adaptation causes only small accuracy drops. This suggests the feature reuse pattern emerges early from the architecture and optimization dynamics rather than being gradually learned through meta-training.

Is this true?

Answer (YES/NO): YES